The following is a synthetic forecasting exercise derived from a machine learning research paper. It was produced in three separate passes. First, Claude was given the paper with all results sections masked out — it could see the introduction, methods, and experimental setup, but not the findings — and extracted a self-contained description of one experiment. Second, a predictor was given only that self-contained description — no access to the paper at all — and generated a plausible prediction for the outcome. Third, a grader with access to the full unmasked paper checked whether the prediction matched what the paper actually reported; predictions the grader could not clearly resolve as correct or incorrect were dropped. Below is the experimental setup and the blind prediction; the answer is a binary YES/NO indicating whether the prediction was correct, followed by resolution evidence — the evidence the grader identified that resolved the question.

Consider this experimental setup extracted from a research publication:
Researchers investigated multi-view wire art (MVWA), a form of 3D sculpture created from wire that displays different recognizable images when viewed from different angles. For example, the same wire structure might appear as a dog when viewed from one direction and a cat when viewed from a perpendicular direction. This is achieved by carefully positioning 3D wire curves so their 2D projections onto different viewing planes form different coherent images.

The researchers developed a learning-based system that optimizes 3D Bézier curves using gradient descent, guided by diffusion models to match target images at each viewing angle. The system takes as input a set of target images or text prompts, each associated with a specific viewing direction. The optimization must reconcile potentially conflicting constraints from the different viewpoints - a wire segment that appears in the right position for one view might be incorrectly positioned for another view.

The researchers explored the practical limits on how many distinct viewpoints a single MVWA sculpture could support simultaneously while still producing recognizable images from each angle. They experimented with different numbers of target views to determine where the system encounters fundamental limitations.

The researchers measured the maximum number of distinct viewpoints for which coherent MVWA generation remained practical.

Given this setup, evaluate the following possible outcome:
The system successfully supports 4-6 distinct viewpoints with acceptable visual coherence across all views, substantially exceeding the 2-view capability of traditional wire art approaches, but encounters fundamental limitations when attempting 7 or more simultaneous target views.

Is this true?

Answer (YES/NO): NO